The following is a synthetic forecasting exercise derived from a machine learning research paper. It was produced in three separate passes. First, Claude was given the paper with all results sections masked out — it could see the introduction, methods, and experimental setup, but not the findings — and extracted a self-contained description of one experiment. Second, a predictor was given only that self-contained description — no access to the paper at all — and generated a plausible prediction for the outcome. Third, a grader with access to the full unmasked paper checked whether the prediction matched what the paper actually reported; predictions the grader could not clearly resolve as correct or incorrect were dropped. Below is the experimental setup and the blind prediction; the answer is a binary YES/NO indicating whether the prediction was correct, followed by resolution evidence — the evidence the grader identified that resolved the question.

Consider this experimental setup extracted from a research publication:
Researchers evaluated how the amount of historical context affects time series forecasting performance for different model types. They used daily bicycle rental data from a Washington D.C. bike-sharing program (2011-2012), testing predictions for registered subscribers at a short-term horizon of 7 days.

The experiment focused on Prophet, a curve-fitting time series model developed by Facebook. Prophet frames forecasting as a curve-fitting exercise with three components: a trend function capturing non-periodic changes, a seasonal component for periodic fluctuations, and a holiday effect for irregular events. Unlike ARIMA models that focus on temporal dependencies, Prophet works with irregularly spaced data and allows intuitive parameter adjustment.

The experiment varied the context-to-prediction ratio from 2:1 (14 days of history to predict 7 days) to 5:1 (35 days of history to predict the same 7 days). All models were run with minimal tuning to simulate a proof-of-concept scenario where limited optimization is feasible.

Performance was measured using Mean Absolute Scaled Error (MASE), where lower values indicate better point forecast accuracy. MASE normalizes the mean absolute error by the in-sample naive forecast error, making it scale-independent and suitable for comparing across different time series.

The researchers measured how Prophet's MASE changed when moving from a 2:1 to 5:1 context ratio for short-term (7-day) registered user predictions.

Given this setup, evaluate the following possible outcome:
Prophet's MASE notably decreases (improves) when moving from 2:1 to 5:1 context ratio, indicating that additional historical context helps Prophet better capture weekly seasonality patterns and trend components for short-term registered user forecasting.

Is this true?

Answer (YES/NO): NO